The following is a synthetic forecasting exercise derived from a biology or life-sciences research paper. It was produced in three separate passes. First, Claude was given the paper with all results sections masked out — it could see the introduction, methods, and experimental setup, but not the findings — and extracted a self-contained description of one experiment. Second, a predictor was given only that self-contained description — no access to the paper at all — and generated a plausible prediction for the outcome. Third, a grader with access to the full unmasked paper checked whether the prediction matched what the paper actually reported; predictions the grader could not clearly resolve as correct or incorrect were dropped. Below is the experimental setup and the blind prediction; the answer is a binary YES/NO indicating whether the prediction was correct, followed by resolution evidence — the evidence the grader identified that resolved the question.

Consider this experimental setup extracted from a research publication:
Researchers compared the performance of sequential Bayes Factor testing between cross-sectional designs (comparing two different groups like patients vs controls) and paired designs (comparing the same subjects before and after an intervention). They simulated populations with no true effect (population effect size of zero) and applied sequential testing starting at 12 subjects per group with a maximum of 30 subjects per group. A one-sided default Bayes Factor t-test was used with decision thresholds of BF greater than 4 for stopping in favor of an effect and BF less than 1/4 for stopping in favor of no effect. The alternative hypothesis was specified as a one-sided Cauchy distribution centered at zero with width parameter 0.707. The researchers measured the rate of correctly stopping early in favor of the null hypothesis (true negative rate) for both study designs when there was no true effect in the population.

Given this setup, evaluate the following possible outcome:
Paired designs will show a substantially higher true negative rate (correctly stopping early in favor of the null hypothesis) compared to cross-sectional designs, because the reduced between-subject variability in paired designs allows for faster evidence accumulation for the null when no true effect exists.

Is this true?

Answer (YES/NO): YES